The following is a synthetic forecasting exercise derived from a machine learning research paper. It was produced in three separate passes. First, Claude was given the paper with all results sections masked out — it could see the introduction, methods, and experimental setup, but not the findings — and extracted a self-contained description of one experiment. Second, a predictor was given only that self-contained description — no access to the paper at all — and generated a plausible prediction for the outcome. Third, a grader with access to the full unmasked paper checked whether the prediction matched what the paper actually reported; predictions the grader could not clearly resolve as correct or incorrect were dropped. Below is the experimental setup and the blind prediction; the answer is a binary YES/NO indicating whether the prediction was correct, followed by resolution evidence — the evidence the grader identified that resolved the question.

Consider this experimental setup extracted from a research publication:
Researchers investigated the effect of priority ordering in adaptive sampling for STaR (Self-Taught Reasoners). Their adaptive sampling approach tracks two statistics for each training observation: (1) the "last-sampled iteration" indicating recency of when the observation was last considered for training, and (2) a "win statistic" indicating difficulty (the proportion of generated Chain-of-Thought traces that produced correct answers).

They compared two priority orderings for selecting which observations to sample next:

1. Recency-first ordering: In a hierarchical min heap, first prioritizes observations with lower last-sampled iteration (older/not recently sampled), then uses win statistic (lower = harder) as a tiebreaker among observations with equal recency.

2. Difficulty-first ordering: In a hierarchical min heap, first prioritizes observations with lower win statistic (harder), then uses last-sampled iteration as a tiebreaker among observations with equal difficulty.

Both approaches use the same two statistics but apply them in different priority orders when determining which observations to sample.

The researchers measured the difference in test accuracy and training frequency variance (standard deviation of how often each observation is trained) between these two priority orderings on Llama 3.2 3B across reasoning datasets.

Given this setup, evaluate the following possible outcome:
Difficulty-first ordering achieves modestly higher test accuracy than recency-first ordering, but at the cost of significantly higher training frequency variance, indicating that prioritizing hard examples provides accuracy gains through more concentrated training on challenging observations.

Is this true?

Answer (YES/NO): NO